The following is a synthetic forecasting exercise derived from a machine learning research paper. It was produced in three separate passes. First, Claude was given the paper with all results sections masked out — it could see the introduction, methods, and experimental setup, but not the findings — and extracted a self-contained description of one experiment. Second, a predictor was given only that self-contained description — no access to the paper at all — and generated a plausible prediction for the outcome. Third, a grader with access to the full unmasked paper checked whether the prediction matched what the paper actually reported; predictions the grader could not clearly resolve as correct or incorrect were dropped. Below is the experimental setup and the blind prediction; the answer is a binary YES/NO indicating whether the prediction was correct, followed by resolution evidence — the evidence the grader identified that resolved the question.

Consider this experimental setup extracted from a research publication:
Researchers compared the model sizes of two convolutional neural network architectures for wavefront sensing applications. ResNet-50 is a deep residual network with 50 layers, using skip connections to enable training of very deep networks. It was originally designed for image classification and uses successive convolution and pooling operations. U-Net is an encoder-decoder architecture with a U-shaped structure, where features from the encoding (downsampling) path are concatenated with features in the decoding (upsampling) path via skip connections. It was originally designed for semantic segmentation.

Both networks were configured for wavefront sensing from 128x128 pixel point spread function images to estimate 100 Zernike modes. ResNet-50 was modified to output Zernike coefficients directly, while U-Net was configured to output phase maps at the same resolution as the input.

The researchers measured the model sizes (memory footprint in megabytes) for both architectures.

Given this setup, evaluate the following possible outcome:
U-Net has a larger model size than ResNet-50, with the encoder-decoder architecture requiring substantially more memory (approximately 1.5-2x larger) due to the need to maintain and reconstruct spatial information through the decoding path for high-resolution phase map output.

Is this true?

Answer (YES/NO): NO